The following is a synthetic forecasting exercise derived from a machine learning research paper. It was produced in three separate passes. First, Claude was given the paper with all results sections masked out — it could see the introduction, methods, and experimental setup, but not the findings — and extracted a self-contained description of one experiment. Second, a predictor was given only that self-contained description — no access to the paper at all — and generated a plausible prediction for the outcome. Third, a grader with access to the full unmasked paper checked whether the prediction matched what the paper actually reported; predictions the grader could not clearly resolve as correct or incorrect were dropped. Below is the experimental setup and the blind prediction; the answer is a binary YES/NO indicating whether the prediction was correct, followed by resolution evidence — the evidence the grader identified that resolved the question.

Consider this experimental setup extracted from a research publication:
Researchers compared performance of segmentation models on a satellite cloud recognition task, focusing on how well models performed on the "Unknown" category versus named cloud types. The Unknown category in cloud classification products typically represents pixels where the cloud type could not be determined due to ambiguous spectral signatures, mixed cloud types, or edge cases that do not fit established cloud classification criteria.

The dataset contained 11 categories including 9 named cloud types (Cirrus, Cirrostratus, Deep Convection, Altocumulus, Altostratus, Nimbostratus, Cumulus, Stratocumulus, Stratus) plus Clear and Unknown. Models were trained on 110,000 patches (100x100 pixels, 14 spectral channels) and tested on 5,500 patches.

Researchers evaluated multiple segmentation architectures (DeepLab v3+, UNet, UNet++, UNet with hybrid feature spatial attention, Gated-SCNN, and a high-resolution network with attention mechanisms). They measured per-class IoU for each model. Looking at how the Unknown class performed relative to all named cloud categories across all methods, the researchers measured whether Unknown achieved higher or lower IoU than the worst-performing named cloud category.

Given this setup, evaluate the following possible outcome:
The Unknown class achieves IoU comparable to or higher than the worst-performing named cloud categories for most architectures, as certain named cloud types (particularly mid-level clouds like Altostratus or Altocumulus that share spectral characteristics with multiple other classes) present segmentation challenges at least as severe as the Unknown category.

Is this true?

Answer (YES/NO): NO